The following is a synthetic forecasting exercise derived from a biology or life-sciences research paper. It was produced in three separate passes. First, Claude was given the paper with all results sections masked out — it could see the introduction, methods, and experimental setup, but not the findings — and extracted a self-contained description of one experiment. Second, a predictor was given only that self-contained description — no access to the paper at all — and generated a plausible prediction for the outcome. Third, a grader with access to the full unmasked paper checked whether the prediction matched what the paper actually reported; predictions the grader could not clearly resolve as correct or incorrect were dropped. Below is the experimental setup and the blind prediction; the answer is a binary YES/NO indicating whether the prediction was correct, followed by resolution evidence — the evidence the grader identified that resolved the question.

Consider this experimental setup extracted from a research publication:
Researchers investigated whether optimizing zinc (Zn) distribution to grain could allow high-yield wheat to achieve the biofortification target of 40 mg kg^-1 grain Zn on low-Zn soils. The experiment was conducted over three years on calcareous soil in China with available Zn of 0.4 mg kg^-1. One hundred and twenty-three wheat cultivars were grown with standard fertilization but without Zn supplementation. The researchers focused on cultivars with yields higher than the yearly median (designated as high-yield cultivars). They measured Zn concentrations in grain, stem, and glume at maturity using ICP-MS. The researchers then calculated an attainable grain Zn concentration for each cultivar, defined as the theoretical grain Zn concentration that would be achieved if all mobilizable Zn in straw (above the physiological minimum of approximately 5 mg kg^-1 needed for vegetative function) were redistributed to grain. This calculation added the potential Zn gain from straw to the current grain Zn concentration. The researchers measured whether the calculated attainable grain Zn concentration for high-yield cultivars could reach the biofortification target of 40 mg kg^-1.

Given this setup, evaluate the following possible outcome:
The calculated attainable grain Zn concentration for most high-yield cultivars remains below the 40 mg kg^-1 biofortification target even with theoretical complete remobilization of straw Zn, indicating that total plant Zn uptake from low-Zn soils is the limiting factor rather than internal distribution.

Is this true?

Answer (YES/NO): YES